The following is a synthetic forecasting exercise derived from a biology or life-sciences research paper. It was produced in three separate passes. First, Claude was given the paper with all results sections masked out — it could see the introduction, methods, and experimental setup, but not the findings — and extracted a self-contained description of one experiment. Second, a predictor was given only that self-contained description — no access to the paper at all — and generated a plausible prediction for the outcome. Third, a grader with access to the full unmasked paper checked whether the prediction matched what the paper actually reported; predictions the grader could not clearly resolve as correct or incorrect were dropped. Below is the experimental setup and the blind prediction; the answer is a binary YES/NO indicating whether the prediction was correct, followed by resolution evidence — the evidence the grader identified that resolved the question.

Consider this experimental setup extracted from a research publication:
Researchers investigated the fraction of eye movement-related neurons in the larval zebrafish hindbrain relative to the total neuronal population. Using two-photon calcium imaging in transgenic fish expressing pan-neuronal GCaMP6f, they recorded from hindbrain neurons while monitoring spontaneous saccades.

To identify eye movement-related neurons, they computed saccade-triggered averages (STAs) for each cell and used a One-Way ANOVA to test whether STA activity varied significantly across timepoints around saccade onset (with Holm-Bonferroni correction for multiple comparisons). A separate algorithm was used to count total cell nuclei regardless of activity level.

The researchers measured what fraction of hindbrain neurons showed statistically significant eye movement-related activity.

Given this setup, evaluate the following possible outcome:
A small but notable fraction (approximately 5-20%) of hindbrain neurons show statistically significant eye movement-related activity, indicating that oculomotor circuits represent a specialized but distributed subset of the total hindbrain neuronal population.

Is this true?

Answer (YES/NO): NO